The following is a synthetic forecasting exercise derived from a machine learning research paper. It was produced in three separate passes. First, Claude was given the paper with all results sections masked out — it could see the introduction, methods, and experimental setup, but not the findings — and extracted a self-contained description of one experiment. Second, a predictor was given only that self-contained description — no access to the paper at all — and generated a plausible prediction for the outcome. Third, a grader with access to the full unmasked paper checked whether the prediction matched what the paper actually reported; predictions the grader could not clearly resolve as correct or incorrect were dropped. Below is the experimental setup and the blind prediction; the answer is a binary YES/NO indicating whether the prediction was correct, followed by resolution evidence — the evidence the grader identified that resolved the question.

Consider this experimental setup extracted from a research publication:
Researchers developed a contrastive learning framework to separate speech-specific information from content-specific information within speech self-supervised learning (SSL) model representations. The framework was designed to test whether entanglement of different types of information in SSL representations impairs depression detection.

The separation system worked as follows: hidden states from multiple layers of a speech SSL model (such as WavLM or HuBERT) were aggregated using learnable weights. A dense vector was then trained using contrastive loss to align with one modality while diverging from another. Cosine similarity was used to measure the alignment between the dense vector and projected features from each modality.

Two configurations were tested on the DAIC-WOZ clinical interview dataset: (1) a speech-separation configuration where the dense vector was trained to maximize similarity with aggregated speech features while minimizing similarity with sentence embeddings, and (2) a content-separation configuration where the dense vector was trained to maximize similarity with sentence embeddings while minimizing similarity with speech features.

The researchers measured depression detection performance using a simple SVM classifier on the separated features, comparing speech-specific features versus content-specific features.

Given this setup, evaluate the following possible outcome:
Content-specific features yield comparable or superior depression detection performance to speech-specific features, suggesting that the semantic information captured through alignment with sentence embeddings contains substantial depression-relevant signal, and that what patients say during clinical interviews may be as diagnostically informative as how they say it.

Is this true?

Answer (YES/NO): NO